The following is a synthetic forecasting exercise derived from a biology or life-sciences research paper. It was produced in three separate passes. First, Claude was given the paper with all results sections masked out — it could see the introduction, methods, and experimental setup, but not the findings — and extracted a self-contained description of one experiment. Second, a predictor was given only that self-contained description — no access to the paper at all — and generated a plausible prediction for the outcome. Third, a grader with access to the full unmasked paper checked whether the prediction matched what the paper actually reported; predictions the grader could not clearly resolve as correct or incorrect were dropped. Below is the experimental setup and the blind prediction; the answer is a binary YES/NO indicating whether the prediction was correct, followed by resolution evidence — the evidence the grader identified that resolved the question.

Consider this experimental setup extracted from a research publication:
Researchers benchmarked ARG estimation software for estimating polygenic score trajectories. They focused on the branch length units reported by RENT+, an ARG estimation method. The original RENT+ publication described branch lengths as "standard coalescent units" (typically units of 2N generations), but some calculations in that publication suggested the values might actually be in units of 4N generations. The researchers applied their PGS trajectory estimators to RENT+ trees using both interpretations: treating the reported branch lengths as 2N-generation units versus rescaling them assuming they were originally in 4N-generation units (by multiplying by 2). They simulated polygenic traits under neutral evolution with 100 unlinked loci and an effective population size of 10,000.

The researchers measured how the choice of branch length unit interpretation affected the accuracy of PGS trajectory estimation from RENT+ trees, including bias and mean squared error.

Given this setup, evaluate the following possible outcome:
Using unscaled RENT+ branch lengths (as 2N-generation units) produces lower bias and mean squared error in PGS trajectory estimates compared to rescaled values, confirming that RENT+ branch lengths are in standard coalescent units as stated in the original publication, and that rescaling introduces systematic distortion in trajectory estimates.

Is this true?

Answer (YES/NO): NO